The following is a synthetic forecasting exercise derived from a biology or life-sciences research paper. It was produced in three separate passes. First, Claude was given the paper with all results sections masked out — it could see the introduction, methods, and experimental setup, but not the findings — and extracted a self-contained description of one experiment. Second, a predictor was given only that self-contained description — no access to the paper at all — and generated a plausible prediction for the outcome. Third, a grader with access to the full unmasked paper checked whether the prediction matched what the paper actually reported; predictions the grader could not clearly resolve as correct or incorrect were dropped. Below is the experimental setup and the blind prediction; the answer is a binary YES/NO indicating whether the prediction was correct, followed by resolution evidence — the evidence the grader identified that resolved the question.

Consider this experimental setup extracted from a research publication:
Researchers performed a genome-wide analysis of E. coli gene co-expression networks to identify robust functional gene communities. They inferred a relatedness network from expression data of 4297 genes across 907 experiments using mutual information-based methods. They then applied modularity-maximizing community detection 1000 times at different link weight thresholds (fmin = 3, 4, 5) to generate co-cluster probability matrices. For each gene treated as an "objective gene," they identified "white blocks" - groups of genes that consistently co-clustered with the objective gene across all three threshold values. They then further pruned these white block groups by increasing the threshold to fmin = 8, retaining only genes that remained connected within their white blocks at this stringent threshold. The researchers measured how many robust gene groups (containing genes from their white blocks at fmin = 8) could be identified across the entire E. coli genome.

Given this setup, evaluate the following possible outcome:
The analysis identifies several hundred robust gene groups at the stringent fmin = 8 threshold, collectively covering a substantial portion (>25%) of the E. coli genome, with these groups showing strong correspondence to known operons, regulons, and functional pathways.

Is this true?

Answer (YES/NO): NO